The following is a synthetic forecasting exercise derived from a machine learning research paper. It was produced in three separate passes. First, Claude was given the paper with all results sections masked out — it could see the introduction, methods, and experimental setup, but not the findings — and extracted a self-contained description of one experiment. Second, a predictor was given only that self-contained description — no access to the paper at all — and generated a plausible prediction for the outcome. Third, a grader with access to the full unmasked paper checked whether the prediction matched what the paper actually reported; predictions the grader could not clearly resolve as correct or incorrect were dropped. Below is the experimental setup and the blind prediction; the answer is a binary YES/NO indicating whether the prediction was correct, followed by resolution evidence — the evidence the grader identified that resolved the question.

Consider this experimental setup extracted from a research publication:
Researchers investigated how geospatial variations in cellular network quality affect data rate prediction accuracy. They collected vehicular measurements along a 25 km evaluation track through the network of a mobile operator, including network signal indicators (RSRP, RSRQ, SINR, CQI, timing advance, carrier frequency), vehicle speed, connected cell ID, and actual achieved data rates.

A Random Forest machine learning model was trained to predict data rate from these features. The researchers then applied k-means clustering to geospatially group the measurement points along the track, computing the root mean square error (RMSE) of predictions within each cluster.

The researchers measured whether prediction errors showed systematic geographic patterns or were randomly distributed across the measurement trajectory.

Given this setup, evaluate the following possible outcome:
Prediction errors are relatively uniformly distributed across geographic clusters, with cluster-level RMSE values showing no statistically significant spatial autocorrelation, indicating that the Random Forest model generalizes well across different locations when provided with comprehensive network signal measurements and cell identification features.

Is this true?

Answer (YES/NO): NO